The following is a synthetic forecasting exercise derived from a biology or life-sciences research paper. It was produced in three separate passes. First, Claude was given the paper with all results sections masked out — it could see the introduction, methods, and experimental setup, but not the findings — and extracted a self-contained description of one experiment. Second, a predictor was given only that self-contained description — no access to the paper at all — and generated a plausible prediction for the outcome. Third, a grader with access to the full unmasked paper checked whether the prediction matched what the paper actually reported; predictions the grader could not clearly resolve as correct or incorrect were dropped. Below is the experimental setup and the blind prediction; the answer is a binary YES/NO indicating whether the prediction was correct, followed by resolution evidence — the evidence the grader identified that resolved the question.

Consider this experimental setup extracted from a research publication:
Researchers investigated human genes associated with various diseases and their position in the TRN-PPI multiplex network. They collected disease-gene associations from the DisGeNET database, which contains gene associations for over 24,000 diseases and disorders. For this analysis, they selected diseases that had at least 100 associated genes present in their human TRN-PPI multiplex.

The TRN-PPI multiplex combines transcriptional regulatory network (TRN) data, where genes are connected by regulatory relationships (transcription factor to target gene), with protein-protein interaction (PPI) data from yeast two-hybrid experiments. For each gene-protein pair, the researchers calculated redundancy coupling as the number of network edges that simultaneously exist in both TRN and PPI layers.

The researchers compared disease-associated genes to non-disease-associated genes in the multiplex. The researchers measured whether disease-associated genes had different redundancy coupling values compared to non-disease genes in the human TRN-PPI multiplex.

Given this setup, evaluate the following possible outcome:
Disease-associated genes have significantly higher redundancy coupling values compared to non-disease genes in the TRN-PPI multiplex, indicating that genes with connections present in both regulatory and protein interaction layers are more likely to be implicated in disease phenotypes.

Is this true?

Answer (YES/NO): YES